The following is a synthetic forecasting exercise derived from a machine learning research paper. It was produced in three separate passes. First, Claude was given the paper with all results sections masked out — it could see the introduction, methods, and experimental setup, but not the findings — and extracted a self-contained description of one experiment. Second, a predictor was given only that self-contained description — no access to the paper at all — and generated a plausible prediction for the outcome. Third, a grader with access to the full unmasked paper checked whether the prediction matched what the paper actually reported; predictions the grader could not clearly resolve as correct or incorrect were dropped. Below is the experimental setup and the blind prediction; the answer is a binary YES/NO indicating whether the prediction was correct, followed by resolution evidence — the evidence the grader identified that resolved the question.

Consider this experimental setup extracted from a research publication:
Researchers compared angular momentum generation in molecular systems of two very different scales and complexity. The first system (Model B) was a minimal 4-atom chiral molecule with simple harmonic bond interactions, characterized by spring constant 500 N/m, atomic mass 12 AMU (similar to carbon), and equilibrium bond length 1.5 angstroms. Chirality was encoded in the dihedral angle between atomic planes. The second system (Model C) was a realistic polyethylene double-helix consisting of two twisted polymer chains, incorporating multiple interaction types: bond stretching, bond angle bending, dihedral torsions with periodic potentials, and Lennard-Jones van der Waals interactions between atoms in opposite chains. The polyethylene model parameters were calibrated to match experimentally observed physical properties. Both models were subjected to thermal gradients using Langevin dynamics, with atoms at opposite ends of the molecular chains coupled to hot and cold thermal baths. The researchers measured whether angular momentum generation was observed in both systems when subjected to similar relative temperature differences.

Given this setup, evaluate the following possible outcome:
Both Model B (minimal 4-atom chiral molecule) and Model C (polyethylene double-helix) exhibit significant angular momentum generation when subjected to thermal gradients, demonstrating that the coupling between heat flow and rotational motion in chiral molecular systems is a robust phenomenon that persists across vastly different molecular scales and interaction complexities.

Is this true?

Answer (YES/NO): YES